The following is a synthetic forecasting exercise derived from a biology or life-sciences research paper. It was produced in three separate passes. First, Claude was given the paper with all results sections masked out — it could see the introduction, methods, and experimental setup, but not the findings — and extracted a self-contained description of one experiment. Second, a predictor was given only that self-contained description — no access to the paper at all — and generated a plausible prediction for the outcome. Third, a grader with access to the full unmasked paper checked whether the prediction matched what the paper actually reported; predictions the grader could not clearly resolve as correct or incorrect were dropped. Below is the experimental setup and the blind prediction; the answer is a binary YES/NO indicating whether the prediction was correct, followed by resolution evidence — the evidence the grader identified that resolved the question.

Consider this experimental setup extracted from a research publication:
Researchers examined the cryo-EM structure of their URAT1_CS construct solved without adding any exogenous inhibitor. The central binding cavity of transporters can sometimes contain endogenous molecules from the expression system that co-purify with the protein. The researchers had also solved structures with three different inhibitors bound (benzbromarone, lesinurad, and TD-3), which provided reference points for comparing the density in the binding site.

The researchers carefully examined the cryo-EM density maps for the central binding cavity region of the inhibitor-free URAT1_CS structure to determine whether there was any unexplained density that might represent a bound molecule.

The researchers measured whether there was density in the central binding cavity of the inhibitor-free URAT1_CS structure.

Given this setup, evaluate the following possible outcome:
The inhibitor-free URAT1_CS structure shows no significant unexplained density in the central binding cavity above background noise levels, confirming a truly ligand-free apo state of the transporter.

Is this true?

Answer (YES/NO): NO